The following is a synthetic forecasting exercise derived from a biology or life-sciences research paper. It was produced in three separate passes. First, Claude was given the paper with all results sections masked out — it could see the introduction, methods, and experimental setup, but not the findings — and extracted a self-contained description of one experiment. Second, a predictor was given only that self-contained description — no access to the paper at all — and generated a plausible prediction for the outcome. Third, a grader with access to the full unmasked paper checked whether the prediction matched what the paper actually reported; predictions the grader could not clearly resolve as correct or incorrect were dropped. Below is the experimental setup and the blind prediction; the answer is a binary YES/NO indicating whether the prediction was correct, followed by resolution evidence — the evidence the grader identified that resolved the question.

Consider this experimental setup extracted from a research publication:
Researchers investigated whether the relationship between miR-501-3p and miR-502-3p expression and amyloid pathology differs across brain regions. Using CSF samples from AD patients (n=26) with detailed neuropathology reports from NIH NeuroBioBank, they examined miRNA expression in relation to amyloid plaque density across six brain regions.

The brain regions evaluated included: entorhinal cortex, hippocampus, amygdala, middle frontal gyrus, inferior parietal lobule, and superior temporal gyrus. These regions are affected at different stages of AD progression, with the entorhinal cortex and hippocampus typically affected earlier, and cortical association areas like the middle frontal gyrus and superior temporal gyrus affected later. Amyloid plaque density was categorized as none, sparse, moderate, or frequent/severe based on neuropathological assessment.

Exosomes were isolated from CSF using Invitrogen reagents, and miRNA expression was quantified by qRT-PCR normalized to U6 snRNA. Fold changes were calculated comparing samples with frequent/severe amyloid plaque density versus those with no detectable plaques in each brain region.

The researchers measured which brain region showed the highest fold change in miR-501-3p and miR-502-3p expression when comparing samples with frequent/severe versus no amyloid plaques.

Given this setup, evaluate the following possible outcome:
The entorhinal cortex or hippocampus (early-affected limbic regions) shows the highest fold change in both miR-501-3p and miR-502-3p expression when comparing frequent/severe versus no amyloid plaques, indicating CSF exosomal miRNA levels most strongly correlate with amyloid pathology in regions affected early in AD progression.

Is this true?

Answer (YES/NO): NO